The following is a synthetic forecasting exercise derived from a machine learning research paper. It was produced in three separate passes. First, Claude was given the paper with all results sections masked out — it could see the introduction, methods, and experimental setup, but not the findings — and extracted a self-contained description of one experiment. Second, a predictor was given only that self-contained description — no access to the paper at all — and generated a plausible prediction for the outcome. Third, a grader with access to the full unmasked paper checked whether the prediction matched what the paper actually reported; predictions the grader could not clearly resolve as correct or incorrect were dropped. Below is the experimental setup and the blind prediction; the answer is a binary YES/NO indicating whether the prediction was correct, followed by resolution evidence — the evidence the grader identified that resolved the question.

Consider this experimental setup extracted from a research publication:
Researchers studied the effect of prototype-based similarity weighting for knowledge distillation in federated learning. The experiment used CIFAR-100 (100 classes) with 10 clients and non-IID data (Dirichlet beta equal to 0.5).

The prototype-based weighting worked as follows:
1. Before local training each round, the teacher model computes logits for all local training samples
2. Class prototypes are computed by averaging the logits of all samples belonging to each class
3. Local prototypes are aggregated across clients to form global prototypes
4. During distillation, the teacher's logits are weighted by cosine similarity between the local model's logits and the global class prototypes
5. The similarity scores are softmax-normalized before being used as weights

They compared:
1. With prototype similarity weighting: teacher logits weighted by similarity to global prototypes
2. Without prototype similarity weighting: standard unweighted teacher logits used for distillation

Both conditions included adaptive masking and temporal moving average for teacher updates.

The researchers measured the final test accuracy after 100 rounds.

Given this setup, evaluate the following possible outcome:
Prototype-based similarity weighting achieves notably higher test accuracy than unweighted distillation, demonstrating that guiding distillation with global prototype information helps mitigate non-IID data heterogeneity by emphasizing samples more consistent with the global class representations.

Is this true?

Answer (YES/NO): YES